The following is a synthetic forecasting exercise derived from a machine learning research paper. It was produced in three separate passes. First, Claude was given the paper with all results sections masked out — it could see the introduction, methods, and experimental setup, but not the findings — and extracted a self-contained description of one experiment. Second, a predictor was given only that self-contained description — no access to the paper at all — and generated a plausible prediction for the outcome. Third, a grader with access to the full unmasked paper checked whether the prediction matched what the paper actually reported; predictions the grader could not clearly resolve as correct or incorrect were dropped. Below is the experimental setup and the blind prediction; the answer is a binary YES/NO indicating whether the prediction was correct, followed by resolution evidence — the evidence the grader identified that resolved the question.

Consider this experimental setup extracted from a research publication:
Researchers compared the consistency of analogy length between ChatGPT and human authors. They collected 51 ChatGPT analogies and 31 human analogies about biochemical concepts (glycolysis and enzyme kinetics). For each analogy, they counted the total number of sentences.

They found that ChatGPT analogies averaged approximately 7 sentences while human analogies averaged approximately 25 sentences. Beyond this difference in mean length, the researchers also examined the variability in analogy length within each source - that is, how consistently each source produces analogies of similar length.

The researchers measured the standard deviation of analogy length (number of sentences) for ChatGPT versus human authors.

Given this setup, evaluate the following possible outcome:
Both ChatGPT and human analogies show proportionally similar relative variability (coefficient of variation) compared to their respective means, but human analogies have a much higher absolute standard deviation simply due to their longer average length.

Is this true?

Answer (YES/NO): NO